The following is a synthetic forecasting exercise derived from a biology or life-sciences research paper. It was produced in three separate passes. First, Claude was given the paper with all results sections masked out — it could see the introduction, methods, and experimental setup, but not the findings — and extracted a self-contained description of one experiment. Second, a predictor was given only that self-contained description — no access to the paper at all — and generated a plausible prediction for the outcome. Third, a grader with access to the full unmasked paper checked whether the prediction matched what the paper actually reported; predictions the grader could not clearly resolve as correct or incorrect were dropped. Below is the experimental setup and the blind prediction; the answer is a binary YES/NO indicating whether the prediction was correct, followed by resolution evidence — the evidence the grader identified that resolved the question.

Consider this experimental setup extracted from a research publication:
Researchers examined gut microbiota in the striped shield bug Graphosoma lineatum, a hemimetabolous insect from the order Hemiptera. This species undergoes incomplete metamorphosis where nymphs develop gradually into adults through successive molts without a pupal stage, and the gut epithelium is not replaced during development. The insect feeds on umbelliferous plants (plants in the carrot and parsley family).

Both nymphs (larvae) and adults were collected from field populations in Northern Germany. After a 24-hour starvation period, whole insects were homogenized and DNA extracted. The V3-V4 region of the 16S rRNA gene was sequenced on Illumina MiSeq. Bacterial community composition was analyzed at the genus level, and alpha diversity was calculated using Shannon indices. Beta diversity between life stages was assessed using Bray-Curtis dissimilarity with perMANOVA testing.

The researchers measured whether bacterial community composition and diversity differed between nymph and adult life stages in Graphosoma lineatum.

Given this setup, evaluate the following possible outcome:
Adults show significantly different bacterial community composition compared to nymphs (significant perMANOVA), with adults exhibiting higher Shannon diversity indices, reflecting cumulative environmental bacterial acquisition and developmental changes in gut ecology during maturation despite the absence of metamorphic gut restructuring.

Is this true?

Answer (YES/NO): NO